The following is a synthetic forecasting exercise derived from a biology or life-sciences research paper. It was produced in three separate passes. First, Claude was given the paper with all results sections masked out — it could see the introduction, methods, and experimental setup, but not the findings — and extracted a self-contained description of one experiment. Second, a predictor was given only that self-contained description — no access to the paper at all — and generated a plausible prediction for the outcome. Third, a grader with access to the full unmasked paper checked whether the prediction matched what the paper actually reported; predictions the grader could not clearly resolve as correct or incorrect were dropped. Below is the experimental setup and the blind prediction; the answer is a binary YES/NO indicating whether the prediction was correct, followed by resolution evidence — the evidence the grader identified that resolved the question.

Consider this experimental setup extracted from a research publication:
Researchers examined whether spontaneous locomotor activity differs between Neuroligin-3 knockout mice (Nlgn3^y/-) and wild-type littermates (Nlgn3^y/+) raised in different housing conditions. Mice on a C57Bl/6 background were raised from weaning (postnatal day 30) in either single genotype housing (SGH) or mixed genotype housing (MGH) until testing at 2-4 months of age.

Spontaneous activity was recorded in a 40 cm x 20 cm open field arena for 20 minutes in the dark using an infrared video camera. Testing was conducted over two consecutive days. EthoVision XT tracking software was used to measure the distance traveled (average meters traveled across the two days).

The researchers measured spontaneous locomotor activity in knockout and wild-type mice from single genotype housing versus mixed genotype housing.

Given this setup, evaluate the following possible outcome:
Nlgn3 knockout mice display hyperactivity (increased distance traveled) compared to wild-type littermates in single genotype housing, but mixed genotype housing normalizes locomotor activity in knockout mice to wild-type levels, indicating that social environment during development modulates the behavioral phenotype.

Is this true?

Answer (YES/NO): NO